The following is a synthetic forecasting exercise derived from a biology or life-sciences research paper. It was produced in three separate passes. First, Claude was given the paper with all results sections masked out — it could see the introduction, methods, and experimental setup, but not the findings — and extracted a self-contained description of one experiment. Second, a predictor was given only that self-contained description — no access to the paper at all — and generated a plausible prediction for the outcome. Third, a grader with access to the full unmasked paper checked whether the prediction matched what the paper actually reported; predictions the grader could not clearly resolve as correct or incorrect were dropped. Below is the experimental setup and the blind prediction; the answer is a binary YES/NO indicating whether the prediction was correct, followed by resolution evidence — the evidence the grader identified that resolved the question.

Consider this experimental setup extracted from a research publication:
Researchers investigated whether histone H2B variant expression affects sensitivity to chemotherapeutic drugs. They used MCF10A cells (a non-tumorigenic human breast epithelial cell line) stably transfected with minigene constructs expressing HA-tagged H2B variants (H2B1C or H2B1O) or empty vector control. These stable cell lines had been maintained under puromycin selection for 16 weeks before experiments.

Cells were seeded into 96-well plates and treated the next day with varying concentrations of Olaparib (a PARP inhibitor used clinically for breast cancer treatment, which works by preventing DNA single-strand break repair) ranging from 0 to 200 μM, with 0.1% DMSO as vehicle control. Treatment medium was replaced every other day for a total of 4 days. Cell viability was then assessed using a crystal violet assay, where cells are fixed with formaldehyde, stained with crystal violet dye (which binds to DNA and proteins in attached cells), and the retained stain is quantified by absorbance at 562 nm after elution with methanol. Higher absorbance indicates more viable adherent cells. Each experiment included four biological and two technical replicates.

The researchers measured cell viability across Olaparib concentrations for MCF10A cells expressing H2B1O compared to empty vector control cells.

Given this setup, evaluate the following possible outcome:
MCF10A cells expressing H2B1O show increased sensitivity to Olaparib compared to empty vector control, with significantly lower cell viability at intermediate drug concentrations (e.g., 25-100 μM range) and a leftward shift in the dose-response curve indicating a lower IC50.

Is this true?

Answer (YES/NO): NO